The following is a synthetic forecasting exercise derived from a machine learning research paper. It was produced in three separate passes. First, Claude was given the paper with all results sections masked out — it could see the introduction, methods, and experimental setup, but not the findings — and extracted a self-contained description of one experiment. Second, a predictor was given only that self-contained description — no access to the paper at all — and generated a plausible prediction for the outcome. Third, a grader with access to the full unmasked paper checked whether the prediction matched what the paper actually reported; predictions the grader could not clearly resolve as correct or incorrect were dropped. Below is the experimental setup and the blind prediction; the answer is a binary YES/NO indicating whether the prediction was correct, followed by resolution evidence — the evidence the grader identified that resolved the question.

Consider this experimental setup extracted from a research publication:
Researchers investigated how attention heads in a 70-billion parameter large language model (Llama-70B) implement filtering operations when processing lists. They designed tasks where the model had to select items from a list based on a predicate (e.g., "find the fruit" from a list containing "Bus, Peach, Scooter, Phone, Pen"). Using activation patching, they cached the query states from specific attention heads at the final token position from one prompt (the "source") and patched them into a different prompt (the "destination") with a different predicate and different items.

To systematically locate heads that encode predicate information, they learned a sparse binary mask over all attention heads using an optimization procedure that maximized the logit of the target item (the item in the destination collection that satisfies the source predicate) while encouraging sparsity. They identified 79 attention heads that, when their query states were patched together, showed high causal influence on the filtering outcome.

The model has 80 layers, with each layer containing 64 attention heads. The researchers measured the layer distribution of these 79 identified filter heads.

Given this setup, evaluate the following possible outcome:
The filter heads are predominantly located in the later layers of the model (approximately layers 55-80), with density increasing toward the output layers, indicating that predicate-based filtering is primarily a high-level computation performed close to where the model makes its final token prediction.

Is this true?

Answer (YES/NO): NO